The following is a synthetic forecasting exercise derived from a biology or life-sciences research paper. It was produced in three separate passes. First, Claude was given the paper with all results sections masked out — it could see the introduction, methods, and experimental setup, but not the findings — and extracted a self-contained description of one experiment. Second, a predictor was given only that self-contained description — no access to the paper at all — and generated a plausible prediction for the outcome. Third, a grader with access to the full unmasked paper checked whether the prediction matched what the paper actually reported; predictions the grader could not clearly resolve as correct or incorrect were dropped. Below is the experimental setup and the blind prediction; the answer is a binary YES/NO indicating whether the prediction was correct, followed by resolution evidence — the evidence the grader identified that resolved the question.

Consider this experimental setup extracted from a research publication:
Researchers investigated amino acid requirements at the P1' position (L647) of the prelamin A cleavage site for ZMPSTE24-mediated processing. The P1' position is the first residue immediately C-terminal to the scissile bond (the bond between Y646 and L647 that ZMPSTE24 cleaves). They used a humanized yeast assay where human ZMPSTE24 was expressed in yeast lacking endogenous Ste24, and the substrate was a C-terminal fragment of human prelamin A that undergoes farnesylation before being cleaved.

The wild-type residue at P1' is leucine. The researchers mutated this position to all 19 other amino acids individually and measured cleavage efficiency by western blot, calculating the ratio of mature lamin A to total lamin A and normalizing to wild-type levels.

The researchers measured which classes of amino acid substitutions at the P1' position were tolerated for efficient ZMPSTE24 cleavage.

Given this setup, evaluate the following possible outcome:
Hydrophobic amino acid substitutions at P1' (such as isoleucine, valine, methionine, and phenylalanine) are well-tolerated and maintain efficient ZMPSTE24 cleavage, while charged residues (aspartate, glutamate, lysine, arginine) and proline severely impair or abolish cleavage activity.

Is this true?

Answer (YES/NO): YES